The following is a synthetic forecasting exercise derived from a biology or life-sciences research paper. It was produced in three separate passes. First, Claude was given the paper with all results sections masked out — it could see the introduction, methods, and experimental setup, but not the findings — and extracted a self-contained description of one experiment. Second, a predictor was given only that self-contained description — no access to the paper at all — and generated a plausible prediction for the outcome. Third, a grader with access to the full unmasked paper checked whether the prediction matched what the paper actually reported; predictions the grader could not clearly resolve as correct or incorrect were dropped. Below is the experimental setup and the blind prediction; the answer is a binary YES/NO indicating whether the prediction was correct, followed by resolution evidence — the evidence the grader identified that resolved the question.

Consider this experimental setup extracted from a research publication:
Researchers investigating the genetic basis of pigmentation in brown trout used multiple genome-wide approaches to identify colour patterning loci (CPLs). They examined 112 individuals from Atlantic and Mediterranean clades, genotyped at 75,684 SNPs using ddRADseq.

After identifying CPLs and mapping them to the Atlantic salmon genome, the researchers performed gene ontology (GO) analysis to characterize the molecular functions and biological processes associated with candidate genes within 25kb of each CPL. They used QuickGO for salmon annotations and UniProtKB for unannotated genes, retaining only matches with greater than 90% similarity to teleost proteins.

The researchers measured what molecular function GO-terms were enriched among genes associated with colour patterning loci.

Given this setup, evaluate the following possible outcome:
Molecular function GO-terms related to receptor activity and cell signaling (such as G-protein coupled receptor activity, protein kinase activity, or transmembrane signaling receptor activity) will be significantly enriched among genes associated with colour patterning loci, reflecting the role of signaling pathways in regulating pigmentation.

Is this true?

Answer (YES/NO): NO